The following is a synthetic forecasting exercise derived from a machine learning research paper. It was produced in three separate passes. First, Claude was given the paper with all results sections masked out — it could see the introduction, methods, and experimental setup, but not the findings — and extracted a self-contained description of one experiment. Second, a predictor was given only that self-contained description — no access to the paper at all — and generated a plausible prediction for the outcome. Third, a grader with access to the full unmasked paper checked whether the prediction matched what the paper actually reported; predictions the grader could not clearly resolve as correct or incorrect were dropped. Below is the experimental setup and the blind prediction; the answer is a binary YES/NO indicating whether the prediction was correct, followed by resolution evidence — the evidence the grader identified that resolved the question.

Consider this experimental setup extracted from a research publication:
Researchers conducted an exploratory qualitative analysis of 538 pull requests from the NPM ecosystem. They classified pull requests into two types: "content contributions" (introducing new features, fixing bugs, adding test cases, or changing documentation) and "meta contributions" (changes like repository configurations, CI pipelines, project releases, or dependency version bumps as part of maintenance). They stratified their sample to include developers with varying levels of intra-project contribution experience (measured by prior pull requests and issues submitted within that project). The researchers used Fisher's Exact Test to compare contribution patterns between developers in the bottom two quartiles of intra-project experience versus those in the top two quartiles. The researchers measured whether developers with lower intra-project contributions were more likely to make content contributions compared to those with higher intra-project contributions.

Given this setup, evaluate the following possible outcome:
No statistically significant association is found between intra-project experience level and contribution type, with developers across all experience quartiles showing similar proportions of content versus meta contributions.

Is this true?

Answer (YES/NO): NO